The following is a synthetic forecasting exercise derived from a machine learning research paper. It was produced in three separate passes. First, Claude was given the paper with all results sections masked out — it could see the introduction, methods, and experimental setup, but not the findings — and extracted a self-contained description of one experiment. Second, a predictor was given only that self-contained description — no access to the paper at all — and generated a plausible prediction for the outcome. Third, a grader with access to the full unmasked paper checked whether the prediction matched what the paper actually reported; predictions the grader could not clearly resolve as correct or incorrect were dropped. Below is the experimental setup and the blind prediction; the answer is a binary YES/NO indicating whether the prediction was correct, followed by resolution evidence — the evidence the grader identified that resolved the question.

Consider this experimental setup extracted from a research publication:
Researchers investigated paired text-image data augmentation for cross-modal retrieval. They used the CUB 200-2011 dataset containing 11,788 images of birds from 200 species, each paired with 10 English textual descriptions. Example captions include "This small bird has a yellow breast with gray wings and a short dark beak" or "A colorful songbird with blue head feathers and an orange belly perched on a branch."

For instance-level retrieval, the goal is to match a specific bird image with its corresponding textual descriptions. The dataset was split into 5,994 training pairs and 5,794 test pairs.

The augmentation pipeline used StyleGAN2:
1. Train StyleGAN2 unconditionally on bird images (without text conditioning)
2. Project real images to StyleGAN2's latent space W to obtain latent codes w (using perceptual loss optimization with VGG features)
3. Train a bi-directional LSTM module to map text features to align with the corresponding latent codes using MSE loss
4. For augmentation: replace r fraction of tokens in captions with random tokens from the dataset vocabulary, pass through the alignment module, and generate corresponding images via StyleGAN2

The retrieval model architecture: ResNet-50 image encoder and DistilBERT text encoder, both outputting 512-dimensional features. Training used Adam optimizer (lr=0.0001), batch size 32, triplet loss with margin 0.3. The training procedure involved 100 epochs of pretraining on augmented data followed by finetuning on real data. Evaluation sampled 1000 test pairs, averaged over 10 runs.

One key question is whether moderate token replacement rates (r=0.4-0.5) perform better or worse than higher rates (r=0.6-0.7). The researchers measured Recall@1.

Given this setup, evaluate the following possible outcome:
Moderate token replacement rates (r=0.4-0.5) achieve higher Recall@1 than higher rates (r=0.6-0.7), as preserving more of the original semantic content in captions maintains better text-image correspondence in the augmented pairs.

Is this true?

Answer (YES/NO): NO